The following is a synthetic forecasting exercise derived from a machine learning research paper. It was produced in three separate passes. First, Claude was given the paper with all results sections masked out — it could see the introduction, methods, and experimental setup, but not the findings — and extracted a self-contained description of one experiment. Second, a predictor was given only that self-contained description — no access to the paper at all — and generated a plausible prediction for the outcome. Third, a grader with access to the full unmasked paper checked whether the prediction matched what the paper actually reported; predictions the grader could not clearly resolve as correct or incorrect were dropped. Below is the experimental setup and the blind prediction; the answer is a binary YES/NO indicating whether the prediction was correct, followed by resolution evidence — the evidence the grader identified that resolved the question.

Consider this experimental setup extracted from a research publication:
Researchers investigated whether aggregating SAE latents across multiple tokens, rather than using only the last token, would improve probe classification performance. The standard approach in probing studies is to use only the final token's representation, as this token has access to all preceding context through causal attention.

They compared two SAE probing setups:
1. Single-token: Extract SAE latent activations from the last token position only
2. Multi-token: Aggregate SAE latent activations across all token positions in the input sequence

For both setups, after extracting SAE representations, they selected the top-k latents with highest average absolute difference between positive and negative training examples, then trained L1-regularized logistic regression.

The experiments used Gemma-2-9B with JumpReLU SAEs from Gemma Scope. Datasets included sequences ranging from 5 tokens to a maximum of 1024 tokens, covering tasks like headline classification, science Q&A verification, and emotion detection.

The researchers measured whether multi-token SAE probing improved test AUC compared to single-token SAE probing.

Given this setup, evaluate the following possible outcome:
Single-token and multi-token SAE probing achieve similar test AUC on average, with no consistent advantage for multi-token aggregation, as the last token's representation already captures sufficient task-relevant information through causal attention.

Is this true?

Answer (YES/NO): NO